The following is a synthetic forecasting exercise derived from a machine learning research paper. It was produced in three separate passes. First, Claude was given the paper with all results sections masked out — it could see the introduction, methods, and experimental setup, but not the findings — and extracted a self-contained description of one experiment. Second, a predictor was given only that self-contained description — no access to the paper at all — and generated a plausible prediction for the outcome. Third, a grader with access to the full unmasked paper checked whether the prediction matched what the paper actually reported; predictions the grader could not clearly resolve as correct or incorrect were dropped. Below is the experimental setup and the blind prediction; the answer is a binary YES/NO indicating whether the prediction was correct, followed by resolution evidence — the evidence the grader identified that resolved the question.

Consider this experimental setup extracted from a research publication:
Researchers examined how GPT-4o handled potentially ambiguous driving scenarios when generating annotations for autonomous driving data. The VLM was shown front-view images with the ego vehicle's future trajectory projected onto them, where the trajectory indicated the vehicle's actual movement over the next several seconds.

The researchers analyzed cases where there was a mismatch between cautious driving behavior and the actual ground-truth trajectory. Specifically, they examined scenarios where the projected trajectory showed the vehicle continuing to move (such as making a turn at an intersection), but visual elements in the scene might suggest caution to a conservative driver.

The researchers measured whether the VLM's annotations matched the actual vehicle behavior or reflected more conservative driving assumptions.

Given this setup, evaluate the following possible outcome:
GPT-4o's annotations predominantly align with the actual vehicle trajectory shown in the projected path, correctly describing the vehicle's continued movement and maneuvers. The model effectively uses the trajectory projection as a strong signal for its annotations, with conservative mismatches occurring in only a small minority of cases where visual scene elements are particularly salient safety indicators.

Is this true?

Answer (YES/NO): YES